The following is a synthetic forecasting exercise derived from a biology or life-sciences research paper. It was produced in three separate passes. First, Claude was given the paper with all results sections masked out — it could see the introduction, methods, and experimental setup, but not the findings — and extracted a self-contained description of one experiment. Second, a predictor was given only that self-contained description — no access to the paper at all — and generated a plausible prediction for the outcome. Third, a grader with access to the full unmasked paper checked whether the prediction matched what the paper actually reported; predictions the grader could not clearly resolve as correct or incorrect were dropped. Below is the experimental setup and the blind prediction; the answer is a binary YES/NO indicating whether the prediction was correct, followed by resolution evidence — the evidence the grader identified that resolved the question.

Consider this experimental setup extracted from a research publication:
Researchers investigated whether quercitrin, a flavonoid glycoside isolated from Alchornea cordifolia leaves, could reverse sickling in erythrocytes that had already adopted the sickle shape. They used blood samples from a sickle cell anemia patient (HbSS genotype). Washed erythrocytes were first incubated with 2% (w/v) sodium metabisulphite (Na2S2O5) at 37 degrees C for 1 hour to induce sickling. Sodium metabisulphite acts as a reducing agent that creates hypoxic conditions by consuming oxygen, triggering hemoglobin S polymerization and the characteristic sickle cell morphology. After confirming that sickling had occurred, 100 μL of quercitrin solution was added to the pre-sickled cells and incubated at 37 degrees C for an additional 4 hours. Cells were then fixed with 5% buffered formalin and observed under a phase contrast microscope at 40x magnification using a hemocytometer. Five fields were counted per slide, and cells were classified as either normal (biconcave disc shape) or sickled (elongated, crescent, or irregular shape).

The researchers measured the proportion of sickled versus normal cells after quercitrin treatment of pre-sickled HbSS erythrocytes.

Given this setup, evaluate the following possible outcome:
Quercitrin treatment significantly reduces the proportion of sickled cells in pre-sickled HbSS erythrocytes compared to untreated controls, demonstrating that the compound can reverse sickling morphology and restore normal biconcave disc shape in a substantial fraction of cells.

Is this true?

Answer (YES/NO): YES